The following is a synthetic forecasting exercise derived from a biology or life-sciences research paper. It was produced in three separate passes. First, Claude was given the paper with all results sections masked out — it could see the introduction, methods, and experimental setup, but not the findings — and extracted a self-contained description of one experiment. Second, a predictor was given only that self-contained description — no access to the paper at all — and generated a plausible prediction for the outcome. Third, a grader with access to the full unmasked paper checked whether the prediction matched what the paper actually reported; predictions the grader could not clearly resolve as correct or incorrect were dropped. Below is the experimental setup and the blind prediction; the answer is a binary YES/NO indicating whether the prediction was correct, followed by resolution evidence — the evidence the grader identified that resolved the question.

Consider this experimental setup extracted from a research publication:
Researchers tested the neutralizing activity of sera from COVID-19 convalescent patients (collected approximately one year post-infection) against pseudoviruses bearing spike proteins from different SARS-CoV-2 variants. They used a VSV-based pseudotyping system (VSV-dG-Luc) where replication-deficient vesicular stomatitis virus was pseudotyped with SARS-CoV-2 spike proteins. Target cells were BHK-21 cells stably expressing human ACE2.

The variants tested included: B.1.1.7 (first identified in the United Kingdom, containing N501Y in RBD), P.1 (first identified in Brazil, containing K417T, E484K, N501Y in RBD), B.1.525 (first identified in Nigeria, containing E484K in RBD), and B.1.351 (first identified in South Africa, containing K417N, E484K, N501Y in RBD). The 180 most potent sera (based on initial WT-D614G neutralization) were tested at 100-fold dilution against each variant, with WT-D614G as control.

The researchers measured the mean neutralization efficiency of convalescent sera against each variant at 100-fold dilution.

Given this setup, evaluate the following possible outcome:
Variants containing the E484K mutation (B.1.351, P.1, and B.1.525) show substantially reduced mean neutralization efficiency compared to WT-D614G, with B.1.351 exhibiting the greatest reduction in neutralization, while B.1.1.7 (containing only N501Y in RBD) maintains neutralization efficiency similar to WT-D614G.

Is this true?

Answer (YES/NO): YES